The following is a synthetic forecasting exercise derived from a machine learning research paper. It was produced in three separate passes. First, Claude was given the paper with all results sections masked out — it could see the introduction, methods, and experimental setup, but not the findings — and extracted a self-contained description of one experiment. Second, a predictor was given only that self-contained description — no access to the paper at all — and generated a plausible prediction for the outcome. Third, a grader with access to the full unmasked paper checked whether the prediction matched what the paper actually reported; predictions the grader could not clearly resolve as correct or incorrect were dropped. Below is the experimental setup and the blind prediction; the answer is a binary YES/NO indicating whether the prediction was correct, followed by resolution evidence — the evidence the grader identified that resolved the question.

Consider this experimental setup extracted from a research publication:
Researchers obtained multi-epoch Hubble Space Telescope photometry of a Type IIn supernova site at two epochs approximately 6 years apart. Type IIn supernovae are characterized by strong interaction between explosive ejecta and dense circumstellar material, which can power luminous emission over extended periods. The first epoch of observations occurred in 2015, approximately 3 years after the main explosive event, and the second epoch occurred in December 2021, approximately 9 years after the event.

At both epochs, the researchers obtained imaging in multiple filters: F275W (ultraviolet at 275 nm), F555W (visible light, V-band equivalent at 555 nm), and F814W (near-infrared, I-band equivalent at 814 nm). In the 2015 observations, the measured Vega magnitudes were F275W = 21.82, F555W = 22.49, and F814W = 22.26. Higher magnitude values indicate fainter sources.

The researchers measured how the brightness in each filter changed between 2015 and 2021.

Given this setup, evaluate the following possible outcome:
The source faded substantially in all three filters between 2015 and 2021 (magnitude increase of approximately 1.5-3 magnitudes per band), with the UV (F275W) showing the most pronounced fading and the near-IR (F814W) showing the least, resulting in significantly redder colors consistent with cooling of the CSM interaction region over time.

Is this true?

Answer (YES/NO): NO